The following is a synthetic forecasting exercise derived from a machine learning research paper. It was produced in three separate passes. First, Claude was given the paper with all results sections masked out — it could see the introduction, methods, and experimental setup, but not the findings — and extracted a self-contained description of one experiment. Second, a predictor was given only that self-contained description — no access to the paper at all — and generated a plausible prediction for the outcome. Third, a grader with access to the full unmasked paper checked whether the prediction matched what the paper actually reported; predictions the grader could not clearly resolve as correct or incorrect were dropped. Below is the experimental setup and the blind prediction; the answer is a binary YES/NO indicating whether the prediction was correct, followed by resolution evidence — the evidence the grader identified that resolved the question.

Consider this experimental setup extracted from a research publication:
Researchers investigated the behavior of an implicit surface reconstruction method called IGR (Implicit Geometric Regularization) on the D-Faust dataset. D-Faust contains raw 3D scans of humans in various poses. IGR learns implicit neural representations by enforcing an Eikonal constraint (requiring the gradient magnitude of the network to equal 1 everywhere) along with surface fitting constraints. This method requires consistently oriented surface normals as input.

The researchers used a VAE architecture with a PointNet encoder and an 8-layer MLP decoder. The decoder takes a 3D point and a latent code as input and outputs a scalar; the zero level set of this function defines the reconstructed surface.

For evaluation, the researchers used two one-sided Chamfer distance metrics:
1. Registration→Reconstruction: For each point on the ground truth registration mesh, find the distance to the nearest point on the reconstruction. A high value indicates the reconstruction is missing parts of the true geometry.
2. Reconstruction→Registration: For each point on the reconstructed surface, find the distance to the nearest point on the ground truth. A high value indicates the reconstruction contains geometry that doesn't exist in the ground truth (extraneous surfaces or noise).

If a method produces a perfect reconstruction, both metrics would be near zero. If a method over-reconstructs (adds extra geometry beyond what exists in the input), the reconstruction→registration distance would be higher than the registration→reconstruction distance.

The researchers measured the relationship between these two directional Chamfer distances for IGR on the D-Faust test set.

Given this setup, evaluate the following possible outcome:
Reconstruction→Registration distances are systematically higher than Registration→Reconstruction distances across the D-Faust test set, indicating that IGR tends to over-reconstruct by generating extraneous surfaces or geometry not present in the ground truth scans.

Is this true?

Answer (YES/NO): YES